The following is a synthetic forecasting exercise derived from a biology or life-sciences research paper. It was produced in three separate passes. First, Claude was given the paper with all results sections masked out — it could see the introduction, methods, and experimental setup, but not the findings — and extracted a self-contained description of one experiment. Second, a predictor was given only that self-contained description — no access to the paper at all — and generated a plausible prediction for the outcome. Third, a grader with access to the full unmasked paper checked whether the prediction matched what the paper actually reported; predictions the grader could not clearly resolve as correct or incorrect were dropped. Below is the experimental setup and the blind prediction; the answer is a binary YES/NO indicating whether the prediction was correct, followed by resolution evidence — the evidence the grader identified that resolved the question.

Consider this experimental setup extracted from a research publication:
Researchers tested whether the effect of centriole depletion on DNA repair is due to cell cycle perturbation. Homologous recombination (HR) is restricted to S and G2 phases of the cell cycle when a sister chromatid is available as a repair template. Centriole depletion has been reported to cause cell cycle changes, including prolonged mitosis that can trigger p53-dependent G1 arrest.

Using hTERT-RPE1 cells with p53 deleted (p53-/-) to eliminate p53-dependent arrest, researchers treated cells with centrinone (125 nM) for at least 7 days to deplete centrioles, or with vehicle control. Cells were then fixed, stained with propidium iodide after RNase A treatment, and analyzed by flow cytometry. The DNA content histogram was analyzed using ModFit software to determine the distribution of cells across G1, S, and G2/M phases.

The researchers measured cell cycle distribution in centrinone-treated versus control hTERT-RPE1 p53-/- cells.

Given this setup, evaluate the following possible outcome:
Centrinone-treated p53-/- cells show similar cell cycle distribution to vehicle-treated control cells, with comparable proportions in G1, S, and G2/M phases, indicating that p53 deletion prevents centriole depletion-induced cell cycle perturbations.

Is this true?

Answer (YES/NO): NO